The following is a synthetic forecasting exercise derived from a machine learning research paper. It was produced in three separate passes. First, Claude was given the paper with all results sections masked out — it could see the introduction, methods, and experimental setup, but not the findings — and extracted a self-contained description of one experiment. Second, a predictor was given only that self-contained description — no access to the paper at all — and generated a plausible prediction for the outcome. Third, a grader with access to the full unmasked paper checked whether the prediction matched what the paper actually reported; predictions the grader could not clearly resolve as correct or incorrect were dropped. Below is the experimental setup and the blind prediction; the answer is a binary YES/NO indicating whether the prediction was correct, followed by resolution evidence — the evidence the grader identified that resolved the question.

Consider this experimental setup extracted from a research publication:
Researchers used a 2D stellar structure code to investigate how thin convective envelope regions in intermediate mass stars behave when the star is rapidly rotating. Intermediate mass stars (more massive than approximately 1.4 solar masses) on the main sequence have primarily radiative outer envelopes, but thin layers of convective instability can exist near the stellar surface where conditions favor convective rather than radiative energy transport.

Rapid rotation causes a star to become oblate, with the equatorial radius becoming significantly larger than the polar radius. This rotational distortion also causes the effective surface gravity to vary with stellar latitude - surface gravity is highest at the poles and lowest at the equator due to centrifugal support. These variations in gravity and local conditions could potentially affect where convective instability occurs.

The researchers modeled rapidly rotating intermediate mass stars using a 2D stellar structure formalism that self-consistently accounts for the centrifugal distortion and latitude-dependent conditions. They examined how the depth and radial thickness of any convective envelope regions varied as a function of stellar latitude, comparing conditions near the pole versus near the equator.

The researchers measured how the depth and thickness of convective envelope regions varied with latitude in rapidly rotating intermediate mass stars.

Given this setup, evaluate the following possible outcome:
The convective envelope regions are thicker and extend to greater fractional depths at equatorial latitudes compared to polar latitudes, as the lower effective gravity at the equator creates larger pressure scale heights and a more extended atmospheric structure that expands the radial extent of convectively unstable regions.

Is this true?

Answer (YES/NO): NO